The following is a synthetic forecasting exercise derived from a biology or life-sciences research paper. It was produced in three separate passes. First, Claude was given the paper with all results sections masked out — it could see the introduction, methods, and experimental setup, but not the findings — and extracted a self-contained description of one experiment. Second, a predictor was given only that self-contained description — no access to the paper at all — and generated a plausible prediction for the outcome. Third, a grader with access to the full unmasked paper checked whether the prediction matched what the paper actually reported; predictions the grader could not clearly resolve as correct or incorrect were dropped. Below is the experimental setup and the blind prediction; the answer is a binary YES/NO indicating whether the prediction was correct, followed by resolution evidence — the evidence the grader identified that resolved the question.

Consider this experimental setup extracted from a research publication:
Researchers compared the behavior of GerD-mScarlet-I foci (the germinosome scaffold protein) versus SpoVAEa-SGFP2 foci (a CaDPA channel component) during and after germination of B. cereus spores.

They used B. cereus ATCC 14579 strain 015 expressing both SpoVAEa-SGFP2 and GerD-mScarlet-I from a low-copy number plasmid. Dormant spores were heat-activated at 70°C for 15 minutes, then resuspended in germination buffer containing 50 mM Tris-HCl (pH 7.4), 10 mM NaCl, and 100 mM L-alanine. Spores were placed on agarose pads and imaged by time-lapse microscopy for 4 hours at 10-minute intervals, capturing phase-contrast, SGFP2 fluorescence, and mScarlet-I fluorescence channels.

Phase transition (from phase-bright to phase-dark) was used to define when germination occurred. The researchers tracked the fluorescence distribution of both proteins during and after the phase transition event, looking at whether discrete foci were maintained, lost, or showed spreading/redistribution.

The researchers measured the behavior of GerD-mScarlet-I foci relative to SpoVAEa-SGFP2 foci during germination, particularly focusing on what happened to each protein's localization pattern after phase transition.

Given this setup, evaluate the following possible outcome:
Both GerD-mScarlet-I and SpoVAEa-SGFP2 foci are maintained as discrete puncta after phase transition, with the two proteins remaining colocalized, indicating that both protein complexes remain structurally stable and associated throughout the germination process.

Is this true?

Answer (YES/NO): NO